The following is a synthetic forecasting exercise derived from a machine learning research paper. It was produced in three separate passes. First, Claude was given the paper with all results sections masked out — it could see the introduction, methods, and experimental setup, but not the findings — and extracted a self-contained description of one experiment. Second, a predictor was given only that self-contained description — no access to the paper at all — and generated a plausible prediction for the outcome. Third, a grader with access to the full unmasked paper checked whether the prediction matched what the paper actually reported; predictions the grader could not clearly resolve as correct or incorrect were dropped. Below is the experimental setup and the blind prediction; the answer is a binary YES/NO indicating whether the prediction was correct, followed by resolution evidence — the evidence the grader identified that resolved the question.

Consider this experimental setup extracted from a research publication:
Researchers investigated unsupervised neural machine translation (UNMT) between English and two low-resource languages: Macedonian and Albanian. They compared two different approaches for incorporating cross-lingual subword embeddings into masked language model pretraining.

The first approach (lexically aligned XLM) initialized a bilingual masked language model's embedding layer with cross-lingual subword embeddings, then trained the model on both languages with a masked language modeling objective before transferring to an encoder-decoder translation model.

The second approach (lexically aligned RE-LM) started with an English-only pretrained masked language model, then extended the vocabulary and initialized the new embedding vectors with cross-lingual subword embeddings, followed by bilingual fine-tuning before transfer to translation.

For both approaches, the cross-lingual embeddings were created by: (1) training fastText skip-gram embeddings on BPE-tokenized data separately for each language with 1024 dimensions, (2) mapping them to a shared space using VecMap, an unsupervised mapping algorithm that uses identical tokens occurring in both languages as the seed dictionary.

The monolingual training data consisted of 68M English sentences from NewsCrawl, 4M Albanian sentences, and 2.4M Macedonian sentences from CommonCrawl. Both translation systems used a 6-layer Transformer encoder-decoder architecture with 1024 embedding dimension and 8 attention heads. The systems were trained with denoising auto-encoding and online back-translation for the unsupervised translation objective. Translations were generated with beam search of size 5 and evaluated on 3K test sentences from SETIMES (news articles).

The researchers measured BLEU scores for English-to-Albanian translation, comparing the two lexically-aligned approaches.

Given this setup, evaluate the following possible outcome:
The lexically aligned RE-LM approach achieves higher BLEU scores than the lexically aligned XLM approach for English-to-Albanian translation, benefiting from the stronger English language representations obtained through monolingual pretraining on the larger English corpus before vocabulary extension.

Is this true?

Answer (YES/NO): NO